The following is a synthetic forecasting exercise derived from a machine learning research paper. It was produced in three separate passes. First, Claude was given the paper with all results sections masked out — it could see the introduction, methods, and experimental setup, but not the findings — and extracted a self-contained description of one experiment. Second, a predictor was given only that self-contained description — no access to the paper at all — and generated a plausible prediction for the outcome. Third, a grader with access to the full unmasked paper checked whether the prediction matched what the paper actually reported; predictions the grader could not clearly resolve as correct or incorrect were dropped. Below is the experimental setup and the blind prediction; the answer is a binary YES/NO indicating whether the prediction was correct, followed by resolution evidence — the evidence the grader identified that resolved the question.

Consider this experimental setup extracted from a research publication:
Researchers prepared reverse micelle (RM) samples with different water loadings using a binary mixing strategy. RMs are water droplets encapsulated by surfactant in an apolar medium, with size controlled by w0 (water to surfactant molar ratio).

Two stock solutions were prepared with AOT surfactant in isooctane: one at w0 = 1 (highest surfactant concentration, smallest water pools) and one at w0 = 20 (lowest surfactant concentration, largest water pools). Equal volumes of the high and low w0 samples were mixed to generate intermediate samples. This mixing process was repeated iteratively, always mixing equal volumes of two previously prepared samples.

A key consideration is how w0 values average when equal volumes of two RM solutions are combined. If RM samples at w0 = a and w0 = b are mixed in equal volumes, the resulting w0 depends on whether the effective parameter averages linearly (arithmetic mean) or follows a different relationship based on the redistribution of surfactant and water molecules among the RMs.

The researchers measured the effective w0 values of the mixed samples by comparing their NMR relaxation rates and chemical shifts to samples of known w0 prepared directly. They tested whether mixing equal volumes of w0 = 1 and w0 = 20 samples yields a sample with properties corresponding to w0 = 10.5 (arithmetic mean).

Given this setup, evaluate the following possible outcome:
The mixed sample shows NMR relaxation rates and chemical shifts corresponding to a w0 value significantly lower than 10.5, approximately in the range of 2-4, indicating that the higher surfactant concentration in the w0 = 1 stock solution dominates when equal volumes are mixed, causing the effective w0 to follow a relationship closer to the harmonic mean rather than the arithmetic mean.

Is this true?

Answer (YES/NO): NO